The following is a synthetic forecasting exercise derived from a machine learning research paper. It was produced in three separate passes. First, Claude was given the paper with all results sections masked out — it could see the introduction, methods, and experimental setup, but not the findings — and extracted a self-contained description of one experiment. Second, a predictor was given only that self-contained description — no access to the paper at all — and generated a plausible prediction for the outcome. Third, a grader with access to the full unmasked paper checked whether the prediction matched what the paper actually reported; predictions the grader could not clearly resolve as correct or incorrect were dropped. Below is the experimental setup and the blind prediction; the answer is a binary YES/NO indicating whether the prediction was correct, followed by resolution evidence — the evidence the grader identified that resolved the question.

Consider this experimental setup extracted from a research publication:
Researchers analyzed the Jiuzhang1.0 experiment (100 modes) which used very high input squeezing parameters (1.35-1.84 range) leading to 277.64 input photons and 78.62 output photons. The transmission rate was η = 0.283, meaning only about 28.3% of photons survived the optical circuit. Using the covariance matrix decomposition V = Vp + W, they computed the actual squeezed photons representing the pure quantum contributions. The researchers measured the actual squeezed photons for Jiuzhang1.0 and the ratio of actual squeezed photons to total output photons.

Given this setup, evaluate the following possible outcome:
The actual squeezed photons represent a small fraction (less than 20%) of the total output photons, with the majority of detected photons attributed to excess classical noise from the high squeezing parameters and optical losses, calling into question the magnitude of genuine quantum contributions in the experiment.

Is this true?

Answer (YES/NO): YES